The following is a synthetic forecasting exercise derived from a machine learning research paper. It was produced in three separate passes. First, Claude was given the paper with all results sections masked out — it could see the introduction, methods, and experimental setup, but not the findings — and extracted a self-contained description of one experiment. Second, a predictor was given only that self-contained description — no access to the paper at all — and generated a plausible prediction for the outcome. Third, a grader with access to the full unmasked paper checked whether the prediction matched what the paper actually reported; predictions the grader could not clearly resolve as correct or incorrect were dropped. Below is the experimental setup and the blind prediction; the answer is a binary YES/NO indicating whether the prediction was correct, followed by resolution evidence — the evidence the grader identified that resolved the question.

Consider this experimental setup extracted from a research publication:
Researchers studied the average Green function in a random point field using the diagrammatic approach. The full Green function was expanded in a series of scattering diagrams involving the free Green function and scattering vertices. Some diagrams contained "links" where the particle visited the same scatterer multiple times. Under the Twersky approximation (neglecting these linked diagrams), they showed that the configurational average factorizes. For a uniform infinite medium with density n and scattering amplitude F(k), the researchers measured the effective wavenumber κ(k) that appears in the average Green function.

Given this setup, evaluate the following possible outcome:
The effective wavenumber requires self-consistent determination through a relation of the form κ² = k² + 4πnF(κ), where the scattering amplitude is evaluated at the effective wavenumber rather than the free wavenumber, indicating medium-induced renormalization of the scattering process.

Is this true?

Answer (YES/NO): NO